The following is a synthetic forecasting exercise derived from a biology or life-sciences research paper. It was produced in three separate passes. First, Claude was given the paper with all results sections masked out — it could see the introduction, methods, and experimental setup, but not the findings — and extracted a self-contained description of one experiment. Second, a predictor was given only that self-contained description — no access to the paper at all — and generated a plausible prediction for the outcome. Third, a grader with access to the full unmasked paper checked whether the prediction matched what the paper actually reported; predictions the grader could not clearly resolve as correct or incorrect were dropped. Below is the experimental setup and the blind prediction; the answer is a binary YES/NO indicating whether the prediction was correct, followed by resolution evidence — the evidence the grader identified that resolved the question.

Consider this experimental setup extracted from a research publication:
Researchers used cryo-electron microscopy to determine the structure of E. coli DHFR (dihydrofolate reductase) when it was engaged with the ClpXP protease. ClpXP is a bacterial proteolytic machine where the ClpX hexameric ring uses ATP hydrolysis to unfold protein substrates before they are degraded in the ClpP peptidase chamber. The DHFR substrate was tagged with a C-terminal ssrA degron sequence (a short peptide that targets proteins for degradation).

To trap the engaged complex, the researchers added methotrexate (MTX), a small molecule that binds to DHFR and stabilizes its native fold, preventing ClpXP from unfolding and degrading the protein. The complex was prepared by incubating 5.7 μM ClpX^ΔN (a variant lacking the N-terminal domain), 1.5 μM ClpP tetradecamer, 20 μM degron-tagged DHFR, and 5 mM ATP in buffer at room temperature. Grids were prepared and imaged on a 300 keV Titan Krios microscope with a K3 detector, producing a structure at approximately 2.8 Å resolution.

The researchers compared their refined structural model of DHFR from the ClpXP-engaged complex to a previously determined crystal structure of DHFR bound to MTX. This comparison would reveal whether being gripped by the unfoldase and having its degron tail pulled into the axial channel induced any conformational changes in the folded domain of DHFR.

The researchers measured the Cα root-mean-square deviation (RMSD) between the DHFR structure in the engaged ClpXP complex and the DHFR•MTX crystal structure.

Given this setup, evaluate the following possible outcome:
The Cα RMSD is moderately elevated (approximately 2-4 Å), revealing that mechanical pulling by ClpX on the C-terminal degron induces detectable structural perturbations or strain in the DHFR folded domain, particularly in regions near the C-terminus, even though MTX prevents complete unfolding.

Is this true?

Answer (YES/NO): NO